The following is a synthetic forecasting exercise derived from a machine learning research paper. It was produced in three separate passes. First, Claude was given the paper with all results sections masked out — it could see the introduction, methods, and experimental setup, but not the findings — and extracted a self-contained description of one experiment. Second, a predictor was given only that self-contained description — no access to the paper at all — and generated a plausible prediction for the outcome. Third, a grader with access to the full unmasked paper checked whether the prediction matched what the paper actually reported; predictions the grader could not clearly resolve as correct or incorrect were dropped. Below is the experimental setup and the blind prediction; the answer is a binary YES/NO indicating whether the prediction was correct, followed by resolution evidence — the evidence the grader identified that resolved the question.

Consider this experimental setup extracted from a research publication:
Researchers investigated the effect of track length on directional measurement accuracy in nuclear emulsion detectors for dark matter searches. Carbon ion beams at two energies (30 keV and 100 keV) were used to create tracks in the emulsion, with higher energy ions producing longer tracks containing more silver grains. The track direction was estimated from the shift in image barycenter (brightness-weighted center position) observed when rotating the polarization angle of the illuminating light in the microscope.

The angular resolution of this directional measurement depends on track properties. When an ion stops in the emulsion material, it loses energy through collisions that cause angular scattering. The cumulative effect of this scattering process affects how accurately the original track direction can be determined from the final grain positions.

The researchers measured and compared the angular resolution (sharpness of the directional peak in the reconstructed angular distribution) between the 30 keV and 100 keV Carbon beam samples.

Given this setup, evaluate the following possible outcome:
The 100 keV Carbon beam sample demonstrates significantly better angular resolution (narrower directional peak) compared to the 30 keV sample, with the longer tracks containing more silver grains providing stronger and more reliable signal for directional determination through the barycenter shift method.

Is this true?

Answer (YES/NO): YES